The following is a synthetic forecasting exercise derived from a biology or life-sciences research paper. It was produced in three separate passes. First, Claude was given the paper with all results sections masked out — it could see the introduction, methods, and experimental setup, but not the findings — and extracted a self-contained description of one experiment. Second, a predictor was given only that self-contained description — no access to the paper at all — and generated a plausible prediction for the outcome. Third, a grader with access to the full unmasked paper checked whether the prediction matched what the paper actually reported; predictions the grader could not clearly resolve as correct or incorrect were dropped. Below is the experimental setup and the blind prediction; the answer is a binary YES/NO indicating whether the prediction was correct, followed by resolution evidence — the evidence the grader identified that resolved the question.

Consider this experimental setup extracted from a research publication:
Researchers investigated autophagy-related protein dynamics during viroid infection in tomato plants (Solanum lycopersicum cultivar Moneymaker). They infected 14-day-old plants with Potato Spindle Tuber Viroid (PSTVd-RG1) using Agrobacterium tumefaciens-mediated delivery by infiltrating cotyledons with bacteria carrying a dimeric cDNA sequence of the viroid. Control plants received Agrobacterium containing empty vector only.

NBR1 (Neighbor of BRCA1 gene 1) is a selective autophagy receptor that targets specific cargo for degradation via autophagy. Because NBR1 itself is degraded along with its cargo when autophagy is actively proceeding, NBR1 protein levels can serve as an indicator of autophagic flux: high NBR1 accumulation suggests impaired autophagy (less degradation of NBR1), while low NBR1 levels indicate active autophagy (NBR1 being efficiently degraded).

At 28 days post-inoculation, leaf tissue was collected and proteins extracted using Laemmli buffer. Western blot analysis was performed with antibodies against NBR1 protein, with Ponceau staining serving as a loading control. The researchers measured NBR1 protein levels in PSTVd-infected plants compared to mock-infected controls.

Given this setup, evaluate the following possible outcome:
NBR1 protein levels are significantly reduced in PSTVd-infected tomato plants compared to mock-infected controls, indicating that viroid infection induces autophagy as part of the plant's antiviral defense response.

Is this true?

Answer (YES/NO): NO